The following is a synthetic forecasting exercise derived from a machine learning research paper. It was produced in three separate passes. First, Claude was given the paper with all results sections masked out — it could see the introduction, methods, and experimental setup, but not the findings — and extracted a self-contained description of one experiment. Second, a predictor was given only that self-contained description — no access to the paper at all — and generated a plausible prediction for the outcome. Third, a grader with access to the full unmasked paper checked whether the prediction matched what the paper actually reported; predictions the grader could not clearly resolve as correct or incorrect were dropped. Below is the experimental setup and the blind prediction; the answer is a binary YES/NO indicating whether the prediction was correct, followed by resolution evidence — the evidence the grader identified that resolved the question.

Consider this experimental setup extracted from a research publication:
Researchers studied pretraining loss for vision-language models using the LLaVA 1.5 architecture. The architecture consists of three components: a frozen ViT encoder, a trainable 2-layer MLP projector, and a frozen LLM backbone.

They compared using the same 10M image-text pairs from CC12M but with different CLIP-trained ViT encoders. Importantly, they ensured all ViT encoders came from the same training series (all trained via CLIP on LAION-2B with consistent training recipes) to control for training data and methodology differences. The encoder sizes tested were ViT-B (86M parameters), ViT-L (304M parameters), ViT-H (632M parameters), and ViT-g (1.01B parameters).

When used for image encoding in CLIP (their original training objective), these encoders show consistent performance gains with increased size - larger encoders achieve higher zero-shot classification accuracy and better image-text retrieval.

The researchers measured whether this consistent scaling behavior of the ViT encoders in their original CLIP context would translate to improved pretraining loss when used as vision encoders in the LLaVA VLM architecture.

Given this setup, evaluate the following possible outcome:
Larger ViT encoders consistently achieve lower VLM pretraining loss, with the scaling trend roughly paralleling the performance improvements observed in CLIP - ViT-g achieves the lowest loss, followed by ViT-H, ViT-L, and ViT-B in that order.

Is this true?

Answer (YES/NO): NO